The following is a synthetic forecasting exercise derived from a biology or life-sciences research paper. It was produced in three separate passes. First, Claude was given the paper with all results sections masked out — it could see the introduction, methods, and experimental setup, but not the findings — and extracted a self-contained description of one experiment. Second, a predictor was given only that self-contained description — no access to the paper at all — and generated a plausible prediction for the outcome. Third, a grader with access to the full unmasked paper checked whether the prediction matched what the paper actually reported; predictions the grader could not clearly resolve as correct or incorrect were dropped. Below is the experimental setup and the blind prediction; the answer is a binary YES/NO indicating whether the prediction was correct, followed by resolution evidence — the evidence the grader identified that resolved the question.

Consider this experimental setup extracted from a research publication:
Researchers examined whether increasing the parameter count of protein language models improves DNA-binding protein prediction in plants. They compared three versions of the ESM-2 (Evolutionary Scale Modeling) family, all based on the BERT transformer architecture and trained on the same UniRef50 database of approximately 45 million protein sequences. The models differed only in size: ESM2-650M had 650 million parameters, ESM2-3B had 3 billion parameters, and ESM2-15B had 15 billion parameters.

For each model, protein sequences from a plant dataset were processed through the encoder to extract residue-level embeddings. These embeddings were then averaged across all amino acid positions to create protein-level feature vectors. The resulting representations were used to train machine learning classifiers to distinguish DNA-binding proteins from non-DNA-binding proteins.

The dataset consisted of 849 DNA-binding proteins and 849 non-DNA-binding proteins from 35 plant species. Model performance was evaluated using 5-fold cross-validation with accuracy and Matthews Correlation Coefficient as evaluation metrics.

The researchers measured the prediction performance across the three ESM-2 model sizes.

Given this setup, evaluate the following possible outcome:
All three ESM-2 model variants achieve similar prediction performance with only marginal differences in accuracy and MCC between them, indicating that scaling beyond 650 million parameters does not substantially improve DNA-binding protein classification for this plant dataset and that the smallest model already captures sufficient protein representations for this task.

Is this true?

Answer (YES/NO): YES